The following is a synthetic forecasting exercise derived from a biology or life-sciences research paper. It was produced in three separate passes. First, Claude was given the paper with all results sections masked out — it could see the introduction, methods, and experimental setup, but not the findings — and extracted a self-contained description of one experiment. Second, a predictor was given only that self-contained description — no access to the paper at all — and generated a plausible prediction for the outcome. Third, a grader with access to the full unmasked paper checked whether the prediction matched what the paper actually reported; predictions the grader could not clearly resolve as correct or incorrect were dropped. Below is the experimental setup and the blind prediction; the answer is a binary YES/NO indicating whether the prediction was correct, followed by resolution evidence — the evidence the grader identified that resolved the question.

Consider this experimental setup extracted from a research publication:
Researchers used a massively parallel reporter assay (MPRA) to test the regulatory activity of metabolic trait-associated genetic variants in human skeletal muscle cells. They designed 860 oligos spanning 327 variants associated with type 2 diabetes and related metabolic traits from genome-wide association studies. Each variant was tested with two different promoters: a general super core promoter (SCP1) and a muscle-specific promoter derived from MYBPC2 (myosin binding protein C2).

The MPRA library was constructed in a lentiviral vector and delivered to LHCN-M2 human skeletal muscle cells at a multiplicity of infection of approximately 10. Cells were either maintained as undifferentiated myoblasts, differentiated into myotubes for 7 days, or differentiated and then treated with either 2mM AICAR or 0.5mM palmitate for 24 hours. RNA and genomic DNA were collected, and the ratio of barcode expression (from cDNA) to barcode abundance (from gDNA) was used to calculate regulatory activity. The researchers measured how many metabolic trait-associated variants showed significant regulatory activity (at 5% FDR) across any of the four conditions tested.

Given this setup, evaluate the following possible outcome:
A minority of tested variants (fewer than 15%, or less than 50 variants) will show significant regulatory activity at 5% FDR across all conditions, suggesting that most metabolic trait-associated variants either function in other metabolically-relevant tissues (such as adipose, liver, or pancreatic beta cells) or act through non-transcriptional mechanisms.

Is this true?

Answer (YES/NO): NO